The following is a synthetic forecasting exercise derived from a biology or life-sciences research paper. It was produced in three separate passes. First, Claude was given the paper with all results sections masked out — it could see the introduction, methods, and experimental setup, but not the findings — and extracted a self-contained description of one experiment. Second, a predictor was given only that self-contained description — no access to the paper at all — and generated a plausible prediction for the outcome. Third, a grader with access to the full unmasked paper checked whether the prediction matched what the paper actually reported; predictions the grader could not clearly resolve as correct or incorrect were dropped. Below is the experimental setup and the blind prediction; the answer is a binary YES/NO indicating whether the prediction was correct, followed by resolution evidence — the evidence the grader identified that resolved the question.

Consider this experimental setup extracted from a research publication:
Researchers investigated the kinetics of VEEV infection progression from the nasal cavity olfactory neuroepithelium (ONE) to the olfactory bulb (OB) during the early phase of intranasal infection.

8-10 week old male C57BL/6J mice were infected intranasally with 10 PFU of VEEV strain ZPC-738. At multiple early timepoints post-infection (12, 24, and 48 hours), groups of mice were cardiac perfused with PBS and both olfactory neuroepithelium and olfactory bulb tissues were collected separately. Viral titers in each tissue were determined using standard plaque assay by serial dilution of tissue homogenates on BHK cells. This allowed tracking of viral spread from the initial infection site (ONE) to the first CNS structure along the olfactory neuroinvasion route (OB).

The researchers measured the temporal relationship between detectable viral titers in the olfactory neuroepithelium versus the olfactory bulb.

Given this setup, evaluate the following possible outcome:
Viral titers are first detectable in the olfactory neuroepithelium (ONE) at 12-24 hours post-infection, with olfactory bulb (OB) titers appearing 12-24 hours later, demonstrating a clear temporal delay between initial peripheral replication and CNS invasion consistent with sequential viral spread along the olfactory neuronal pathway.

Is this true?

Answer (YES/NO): NO